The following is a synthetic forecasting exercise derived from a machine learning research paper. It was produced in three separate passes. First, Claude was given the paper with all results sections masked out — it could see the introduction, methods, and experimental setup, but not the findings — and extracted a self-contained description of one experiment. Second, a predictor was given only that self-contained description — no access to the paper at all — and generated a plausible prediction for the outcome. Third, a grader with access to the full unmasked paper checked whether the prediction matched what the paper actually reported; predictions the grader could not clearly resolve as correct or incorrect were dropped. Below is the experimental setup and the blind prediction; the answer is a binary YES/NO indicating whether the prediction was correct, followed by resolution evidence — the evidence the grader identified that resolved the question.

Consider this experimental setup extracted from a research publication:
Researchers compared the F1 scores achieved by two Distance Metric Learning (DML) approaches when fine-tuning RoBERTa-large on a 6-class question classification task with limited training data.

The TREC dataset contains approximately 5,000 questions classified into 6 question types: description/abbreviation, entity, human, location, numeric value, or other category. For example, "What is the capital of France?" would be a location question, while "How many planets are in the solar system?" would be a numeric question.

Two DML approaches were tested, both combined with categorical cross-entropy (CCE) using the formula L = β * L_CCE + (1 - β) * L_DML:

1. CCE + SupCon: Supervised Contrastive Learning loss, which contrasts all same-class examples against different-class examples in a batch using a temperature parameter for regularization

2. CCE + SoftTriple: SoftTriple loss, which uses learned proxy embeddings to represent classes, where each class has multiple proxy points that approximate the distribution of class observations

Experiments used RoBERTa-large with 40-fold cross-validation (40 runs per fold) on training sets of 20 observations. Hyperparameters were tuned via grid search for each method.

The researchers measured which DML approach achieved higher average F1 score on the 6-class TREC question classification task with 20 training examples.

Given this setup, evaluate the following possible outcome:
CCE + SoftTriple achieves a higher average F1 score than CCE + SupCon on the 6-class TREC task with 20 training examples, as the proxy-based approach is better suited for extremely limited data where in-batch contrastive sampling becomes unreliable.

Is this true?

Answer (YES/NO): YES